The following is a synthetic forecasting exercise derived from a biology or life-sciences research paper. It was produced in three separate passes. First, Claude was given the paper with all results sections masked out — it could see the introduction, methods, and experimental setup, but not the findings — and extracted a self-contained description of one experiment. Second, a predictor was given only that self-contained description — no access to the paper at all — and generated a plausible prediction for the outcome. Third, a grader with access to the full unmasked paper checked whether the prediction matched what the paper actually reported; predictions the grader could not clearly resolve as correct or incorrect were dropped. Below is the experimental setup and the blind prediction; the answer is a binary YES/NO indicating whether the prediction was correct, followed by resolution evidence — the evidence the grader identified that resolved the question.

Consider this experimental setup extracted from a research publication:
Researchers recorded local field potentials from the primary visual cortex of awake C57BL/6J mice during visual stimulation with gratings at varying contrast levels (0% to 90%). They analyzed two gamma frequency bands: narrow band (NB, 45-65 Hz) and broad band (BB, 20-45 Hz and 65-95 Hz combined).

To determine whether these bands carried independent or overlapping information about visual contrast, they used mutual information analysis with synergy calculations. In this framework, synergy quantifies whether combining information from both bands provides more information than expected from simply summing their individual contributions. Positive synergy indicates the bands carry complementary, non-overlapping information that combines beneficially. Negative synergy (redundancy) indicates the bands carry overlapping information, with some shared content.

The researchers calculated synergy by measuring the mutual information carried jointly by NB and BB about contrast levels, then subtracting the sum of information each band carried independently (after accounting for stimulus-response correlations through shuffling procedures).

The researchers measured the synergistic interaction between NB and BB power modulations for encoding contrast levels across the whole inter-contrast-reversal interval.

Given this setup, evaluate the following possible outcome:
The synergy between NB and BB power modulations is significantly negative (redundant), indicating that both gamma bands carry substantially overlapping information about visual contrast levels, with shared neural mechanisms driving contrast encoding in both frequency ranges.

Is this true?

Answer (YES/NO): NO